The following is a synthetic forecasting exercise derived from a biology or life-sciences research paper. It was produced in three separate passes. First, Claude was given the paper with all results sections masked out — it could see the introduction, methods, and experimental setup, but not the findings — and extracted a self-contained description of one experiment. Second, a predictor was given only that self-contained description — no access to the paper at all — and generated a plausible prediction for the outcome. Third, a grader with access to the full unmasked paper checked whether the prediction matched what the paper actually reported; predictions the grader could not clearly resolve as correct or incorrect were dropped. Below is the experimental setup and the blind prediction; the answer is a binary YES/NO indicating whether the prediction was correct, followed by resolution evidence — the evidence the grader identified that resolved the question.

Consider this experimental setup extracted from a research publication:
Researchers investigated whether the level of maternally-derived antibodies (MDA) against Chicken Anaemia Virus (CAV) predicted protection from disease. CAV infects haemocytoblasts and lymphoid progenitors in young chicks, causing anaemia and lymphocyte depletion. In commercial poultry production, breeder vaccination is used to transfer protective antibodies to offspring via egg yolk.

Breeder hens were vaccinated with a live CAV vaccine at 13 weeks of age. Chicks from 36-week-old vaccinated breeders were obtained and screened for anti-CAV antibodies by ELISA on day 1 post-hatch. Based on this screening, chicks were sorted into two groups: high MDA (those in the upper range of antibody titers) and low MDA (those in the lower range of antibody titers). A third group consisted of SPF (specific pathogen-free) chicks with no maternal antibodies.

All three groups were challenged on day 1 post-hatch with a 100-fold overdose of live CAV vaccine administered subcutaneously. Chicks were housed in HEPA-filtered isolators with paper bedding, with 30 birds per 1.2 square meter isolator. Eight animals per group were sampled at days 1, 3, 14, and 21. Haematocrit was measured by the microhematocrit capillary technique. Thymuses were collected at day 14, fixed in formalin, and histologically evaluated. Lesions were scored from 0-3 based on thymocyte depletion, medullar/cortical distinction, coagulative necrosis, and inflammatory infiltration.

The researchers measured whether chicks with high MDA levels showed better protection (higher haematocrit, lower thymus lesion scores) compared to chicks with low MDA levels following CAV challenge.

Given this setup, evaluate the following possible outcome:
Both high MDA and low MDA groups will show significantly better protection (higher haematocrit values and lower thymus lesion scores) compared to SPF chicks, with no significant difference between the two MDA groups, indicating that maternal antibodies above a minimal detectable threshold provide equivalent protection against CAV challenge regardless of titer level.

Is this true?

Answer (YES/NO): YES